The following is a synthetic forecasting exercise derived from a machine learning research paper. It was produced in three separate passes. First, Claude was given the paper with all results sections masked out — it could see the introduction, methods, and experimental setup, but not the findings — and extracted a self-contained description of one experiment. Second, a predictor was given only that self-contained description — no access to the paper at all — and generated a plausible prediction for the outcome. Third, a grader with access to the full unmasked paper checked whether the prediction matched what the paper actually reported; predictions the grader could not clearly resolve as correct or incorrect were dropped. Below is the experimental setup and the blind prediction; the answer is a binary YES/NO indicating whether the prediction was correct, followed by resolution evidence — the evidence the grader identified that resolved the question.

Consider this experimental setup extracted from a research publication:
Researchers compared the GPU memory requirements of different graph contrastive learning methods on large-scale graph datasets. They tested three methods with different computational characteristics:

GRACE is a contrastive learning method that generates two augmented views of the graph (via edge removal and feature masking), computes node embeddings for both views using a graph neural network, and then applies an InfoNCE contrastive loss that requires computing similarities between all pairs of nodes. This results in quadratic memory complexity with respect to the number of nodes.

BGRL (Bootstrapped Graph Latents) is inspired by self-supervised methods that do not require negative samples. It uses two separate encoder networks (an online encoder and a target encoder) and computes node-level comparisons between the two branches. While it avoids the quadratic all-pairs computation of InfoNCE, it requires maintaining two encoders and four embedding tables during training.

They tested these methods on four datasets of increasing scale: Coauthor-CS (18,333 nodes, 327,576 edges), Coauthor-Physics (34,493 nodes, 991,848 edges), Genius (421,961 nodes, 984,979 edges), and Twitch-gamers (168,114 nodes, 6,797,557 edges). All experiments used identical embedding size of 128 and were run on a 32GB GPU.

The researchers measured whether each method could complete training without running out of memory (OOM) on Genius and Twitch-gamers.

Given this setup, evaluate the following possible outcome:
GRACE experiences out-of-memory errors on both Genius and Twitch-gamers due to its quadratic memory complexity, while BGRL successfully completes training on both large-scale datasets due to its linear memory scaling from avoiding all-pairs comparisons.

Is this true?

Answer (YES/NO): YES